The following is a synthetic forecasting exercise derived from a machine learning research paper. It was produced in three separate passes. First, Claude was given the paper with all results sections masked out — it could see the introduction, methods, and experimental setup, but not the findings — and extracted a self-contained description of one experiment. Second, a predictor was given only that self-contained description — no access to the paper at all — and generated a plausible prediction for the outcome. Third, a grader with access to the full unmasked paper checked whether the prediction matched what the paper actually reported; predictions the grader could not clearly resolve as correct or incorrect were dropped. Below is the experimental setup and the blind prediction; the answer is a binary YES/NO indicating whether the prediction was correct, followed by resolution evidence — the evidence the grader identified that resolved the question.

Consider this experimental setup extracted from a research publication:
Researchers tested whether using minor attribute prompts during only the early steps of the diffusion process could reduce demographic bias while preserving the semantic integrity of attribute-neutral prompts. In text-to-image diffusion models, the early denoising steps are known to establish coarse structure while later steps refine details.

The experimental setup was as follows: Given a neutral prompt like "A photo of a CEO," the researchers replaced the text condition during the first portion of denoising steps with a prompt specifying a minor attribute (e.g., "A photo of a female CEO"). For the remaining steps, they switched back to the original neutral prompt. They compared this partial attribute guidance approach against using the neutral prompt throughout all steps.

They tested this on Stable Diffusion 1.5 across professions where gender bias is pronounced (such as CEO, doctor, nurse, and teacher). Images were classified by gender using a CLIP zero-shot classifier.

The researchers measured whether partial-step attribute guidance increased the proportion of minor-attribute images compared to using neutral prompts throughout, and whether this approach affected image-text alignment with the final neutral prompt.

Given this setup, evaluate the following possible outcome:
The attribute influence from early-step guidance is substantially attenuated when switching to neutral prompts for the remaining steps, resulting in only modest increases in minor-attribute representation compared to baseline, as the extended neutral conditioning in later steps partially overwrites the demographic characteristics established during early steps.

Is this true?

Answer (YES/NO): NO